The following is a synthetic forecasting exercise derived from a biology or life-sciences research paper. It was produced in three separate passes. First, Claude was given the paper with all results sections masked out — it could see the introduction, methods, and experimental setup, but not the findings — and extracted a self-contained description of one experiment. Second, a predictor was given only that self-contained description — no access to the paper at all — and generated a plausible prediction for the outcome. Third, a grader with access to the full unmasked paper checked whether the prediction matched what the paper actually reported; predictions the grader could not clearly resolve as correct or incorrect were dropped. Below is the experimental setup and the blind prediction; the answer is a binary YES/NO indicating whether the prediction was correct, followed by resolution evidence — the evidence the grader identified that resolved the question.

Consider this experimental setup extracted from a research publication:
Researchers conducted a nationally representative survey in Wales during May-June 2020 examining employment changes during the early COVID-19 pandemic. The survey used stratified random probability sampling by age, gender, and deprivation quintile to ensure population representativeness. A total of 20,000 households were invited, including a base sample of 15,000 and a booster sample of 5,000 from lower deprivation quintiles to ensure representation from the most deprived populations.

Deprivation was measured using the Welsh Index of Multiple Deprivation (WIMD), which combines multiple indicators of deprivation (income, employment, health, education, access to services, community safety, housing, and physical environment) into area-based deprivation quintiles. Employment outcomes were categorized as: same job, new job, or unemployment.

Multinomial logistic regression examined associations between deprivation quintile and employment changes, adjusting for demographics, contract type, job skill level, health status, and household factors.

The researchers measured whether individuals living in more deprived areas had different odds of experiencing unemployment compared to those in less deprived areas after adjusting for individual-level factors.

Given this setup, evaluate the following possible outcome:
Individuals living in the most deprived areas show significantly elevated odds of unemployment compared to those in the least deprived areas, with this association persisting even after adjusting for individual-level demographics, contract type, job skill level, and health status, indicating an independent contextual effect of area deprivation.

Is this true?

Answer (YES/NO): NO